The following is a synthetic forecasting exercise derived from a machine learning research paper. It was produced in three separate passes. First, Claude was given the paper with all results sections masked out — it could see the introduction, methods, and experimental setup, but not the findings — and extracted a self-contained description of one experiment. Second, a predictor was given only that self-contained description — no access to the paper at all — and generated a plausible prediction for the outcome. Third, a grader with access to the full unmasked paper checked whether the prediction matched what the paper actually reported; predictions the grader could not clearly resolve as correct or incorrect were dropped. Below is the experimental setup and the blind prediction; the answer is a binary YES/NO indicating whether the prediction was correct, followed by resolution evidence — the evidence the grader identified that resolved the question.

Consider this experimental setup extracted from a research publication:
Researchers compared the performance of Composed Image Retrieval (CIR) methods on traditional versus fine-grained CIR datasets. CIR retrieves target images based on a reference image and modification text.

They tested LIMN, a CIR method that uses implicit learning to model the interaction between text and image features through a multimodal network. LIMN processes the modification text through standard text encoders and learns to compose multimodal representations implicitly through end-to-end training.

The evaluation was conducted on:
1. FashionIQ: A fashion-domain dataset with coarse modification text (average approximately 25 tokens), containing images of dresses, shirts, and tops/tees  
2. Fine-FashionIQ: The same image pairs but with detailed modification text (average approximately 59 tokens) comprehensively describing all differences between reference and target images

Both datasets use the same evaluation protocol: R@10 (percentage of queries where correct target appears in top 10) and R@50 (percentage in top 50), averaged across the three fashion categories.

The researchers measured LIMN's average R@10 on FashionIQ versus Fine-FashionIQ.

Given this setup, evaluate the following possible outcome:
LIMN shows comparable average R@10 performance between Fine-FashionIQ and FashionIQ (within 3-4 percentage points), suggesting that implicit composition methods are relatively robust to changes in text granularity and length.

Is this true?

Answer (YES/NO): NO